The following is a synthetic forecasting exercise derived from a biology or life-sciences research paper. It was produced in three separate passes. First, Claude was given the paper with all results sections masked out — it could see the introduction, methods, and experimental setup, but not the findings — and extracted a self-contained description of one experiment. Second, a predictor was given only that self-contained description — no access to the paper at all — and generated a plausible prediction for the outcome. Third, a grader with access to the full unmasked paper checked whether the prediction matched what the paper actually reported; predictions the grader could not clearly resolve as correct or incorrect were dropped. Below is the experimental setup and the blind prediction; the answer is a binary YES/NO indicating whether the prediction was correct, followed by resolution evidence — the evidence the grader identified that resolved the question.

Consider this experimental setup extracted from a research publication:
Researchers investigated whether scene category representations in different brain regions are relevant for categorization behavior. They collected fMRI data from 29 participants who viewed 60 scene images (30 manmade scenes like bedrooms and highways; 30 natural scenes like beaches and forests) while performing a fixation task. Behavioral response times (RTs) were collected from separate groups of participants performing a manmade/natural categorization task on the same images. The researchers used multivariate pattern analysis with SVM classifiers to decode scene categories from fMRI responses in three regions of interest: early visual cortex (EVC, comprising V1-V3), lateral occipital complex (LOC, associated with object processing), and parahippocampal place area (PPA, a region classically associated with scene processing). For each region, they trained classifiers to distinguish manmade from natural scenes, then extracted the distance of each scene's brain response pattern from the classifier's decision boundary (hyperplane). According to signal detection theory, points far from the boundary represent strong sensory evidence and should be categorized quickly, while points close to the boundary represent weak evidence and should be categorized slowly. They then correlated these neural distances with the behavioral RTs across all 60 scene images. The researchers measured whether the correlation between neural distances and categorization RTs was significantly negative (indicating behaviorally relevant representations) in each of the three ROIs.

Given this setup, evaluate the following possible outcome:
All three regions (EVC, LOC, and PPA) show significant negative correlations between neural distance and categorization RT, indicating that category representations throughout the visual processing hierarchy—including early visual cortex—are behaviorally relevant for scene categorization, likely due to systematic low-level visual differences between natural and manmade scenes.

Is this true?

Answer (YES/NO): NO